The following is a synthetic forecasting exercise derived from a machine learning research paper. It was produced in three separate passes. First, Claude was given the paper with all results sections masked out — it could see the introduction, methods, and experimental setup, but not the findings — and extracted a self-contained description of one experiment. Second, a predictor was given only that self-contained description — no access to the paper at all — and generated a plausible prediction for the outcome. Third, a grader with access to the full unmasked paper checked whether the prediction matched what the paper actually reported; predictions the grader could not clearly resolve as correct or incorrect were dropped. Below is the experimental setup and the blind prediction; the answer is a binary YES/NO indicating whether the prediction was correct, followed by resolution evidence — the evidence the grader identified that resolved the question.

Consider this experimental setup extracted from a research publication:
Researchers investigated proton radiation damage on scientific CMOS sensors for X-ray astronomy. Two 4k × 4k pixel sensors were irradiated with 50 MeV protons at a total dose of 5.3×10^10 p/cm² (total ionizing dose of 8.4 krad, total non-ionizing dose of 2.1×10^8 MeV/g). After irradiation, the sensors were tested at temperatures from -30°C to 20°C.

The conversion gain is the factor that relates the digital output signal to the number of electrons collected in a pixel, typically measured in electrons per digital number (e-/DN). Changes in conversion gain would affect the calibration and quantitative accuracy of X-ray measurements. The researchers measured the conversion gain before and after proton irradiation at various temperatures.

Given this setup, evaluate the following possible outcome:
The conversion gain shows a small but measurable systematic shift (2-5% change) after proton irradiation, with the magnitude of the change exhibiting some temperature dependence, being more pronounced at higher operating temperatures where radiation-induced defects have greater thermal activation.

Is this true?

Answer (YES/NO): NO